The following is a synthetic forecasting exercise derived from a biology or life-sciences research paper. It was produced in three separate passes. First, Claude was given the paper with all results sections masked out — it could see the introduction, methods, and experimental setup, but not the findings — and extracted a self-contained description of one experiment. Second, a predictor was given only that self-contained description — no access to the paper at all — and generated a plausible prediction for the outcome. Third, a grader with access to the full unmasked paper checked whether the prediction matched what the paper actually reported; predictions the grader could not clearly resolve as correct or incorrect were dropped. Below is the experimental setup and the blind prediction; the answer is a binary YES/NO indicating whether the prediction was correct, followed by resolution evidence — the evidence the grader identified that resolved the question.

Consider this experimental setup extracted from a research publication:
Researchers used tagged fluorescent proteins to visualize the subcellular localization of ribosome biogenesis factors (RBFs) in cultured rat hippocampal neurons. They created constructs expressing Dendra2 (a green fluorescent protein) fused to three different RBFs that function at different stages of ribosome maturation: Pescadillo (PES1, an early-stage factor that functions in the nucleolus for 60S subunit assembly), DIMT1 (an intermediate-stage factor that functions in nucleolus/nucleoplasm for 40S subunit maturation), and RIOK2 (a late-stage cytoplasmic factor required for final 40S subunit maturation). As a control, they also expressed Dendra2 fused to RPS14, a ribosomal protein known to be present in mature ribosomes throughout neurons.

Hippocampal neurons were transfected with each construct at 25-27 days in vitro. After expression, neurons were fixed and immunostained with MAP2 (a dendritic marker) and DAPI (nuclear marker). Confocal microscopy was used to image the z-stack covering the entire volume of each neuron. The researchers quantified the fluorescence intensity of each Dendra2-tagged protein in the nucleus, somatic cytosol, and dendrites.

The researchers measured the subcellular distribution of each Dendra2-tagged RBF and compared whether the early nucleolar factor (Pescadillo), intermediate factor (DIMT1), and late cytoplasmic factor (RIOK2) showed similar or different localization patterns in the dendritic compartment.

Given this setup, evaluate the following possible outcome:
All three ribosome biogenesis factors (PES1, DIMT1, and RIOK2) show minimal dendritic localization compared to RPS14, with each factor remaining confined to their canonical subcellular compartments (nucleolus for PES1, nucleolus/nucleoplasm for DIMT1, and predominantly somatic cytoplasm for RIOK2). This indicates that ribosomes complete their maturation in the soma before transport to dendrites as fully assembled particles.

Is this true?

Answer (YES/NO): NO